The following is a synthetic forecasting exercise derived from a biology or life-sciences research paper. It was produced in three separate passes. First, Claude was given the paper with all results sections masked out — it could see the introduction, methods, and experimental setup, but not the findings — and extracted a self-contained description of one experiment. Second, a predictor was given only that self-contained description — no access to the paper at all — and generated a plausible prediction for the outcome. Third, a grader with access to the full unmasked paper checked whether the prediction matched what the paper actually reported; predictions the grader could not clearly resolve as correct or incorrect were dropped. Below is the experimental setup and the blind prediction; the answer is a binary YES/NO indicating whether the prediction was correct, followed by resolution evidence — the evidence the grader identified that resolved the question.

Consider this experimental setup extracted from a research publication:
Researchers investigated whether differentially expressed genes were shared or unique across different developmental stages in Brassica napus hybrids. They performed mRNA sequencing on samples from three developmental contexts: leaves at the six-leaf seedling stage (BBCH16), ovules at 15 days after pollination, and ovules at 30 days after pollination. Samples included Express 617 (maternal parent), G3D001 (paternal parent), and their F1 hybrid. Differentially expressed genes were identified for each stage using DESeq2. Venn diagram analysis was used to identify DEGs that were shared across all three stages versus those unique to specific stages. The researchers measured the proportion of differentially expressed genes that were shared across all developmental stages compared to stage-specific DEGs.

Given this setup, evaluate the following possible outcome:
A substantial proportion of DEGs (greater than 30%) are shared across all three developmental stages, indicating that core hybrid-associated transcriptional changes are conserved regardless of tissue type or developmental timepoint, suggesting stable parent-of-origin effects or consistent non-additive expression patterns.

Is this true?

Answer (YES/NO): NO